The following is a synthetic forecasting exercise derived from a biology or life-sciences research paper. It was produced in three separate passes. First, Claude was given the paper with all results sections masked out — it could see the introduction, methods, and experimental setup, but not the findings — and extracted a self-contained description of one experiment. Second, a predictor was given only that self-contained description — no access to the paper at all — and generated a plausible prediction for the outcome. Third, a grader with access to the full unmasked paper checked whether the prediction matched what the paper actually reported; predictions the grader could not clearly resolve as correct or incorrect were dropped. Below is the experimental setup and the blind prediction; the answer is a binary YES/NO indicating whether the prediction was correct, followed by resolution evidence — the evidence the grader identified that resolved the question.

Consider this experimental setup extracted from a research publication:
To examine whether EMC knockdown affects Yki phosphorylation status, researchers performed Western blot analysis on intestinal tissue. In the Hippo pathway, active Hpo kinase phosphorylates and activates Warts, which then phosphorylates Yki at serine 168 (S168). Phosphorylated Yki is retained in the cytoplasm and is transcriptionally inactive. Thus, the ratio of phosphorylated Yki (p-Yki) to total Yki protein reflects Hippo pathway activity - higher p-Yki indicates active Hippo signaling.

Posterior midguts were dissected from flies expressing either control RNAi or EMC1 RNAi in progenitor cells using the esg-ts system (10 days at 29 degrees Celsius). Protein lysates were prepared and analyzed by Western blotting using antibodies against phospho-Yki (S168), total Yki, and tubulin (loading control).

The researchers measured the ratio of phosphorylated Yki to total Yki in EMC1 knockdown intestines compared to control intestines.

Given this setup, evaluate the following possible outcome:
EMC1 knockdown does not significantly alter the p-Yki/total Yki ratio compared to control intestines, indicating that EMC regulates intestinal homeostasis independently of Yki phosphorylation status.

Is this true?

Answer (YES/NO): NO